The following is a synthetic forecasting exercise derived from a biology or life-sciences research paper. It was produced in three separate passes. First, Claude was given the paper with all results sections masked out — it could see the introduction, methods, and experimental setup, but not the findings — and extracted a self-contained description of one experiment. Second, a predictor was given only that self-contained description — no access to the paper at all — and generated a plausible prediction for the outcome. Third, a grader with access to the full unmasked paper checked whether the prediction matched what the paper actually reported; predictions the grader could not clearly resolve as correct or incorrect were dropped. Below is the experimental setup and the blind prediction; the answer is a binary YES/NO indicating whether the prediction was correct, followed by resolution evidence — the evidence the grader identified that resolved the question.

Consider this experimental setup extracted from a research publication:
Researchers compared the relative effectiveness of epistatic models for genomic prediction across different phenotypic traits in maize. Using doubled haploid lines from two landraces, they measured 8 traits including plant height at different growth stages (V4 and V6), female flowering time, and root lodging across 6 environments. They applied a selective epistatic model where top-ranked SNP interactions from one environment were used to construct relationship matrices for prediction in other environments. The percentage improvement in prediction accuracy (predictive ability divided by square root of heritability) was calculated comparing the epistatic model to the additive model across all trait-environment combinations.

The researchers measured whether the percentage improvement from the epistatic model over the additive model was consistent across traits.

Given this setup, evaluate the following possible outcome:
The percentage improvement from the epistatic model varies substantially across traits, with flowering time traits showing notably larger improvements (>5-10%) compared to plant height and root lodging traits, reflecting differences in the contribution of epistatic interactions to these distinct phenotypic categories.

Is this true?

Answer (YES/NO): NO